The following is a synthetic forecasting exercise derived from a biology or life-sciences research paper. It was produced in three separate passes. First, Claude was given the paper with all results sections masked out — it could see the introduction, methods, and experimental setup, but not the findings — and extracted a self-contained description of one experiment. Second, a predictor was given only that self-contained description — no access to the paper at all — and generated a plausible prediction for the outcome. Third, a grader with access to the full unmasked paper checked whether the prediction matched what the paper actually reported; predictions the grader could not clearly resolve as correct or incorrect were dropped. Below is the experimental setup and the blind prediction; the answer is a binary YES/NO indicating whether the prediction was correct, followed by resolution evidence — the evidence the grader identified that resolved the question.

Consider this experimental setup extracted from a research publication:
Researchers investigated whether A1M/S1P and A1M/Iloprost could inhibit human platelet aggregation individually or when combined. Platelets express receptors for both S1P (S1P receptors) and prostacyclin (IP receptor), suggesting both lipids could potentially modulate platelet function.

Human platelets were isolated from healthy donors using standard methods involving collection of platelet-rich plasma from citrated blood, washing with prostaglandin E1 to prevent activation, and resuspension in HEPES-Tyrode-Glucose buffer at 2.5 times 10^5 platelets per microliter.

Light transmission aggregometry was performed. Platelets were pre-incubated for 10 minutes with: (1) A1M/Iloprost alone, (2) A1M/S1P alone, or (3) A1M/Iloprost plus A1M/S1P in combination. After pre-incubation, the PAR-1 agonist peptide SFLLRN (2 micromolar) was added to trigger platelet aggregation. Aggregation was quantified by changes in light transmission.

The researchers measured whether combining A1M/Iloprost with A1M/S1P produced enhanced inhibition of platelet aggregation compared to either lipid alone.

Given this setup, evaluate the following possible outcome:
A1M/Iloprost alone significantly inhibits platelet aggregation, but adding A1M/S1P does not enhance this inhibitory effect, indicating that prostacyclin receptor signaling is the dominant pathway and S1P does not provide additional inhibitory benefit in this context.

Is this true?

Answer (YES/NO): YES